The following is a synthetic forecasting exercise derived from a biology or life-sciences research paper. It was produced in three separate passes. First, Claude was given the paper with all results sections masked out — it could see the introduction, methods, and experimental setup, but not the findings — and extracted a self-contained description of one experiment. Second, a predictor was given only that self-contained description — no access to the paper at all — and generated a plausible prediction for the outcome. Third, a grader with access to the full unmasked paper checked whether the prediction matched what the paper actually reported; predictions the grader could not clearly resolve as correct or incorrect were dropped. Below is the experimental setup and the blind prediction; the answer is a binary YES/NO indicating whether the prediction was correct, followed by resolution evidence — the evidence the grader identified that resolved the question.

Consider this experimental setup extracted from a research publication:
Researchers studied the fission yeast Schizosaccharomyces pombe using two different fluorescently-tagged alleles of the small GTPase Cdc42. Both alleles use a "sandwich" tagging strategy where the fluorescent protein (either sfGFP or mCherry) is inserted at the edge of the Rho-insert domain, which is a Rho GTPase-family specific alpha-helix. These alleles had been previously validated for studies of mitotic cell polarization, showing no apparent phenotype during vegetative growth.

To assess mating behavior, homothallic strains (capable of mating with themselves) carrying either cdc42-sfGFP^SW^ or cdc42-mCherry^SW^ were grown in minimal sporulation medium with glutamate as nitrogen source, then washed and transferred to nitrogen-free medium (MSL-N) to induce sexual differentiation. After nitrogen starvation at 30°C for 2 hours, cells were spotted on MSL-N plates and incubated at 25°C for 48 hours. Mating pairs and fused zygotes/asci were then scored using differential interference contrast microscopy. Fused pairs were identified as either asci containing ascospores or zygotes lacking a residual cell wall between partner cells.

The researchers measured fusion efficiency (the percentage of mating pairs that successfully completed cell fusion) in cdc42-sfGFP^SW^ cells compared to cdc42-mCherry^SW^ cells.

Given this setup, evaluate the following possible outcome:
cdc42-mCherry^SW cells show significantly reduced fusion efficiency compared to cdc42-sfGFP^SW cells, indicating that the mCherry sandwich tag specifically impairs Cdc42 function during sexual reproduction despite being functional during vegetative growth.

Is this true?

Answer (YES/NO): YES